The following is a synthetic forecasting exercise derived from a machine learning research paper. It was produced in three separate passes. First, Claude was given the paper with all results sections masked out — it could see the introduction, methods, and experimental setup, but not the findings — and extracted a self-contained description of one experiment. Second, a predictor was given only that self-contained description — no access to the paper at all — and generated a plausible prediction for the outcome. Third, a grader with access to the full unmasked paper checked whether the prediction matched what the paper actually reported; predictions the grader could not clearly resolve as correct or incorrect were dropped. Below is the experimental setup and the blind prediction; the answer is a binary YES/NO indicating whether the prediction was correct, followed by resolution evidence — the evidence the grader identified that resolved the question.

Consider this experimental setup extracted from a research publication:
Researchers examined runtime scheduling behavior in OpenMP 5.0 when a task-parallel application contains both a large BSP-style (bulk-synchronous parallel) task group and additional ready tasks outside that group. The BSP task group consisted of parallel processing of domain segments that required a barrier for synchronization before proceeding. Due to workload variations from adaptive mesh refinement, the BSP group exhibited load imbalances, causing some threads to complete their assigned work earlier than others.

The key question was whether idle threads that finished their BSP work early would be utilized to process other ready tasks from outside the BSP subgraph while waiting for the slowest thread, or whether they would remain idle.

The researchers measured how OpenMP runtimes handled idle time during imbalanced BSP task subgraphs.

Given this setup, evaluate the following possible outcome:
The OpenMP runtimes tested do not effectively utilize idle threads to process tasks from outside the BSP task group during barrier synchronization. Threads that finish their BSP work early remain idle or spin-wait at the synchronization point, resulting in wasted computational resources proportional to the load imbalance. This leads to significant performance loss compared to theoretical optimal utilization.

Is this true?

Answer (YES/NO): YES